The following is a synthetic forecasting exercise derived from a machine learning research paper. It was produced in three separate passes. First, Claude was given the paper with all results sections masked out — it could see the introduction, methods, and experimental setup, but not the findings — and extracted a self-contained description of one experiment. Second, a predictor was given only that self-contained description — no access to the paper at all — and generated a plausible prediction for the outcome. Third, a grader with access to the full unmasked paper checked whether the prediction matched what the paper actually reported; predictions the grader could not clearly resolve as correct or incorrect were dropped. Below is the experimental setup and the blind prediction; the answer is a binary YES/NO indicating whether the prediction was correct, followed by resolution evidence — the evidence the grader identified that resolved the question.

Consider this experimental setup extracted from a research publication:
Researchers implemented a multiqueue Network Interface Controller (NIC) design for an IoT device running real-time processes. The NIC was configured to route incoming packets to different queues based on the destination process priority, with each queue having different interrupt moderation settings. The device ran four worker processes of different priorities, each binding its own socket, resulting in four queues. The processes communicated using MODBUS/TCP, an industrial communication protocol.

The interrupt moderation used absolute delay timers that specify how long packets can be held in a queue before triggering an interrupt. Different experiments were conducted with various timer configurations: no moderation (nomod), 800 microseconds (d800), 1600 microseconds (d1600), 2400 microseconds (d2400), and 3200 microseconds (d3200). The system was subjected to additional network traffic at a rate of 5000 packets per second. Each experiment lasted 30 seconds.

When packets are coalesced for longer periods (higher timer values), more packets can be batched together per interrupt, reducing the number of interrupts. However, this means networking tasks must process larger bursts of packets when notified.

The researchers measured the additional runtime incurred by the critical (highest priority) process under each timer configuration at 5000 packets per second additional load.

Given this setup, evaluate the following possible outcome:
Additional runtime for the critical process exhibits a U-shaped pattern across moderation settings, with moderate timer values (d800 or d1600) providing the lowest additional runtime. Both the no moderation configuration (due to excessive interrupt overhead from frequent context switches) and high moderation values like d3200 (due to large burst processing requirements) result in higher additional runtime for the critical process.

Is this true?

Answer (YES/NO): NO